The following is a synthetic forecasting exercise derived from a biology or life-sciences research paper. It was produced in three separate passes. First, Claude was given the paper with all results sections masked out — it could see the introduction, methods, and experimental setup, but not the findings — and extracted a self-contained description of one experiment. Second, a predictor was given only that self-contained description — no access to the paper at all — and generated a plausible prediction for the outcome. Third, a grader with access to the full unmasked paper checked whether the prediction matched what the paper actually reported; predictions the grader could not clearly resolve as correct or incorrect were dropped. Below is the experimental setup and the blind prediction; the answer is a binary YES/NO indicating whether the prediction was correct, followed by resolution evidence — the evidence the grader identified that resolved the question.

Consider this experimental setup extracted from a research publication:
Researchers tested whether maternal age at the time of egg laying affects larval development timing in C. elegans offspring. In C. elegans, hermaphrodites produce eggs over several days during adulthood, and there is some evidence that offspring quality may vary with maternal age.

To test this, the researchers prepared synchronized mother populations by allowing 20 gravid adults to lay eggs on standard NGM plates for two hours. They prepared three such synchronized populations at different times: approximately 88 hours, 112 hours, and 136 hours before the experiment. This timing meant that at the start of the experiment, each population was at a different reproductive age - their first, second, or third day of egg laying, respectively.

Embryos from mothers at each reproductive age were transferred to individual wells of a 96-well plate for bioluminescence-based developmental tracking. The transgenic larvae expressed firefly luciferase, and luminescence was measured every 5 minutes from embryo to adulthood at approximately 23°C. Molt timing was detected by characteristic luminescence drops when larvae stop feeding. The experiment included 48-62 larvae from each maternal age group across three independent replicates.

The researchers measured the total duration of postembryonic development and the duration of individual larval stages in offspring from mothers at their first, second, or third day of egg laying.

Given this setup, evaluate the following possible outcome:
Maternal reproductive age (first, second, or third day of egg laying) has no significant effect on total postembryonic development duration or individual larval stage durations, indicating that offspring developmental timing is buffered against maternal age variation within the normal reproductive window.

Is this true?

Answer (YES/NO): NO